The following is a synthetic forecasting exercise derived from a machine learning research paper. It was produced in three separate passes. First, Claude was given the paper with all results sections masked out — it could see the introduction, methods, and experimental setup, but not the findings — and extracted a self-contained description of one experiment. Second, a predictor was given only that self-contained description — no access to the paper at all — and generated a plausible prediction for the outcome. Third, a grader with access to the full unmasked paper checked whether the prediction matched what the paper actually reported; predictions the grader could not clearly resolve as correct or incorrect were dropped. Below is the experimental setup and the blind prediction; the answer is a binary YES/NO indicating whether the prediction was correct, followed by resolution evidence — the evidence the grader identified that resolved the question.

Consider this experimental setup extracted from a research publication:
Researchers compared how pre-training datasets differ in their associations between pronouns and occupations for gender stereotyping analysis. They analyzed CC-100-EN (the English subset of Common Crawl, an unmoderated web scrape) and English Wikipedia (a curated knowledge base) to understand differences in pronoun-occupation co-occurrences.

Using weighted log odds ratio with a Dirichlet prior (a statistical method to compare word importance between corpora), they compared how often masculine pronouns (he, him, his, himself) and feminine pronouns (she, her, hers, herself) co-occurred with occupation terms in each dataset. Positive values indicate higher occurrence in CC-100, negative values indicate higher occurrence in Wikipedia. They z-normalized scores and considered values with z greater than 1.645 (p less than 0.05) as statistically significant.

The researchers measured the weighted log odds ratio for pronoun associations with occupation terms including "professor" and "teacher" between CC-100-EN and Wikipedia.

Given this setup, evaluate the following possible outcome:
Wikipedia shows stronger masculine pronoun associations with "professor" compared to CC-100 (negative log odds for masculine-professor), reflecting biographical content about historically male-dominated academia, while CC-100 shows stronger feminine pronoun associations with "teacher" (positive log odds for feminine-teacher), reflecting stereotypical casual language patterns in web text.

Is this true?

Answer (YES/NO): YES